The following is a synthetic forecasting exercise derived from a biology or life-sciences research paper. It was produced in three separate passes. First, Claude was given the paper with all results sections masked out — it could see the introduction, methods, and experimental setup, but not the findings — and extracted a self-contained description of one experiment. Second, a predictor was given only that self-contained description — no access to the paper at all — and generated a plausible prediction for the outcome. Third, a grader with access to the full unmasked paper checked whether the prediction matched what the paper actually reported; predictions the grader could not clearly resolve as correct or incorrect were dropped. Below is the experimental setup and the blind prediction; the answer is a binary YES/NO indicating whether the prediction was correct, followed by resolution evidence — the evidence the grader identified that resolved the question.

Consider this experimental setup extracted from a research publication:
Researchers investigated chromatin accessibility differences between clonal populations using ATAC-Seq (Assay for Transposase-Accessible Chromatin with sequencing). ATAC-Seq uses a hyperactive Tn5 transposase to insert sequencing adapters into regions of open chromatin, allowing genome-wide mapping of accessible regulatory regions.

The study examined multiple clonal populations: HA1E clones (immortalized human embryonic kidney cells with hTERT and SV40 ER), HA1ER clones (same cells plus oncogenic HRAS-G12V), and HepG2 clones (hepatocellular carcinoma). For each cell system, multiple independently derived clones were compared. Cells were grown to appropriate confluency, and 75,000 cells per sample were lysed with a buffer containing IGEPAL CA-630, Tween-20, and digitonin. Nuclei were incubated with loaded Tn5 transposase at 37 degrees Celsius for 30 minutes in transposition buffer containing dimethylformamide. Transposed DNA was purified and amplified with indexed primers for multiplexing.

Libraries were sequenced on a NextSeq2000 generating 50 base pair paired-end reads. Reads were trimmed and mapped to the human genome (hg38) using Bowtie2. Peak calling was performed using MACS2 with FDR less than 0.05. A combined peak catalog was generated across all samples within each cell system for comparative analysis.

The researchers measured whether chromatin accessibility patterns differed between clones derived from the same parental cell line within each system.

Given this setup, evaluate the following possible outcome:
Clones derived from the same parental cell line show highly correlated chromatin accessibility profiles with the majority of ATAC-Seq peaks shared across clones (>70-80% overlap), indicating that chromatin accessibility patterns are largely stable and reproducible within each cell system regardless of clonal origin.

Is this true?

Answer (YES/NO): YES